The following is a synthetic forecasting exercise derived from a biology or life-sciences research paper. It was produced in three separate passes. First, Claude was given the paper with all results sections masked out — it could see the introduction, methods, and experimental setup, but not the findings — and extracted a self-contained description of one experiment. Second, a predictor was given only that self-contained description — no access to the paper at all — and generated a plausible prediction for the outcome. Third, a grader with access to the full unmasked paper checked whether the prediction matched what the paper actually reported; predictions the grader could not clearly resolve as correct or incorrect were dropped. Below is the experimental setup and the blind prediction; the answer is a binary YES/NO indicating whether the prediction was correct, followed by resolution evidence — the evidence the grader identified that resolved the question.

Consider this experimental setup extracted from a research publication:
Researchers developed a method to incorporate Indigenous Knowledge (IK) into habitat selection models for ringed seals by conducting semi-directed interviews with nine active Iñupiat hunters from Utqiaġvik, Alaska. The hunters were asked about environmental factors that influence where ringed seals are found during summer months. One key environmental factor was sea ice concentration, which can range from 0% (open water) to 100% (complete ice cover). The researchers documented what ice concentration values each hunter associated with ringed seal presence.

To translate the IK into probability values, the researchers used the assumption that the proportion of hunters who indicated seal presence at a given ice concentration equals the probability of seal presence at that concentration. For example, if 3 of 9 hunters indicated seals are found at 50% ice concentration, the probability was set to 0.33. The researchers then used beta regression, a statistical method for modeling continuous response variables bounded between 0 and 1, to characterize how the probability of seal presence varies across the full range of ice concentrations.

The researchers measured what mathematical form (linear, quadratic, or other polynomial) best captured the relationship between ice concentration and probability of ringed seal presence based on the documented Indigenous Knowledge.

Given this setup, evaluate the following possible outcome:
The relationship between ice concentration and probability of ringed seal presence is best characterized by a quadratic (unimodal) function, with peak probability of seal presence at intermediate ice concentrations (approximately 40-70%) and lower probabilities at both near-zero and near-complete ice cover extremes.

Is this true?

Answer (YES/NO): NO